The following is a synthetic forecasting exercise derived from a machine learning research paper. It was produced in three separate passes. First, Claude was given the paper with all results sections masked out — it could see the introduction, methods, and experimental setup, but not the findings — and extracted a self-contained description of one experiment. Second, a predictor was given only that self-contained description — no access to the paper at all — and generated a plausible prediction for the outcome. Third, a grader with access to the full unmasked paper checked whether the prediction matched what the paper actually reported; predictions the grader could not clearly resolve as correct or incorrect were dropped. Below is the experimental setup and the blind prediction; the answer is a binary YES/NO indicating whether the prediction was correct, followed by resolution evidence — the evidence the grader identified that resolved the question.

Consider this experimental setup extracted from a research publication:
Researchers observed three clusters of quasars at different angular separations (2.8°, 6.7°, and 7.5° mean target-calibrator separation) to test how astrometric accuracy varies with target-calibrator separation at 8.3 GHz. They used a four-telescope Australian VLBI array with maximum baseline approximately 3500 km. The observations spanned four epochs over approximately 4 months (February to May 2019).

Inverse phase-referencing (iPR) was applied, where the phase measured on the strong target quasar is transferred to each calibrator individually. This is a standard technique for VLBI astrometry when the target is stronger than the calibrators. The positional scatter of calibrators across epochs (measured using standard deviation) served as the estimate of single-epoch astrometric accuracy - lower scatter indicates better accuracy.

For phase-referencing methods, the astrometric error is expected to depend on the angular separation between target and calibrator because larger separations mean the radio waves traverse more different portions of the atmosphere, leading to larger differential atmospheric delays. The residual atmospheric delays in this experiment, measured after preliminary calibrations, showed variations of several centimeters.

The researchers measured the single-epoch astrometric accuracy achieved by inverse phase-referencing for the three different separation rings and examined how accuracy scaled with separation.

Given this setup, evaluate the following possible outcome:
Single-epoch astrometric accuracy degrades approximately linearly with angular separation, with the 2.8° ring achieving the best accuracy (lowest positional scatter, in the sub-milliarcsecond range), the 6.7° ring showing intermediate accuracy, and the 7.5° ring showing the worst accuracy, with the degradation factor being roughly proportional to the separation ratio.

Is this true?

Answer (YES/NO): NO